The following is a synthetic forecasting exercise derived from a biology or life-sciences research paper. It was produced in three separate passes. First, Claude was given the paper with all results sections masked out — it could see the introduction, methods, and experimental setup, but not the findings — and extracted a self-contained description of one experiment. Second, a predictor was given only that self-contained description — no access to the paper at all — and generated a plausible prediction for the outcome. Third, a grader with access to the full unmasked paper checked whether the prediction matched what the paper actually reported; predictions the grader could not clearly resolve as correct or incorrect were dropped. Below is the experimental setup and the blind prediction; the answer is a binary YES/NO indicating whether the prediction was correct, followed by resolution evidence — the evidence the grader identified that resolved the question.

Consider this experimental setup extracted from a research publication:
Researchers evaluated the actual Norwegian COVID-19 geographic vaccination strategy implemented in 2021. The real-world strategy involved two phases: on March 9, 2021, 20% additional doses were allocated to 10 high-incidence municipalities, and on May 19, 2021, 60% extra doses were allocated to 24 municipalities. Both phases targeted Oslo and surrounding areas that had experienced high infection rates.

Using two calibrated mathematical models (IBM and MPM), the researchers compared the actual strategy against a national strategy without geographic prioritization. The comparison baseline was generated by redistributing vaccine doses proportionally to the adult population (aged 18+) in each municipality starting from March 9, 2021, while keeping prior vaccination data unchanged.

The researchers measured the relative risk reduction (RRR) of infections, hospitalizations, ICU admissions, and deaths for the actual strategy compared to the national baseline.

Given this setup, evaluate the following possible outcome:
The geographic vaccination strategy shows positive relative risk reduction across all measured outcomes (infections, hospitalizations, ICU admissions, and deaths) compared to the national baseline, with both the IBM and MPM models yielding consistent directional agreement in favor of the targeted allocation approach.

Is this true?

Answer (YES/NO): NO